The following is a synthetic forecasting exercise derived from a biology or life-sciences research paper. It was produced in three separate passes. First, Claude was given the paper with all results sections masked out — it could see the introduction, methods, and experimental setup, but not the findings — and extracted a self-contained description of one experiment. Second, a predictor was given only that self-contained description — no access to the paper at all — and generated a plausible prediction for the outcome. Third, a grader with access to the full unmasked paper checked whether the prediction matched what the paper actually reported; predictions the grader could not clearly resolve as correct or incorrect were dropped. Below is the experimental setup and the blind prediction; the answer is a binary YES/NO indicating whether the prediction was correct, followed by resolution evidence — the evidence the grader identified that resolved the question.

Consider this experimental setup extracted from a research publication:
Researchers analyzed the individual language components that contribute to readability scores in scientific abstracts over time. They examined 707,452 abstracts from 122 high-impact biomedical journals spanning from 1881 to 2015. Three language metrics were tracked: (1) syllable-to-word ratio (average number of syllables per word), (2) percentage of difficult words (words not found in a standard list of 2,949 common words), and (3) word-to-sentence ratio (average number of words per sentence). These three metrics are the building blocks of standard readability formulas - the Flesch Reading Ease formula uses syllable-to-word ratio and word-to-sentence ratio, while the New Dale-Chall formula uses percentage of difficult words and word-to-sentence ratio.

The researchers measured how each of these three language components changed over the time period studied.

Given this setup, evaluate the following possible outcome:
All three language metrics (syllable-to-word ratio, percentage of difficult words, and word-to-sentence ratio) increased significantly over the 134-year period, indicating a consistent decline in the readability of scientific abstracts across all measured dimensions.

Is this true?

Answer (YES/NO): NO